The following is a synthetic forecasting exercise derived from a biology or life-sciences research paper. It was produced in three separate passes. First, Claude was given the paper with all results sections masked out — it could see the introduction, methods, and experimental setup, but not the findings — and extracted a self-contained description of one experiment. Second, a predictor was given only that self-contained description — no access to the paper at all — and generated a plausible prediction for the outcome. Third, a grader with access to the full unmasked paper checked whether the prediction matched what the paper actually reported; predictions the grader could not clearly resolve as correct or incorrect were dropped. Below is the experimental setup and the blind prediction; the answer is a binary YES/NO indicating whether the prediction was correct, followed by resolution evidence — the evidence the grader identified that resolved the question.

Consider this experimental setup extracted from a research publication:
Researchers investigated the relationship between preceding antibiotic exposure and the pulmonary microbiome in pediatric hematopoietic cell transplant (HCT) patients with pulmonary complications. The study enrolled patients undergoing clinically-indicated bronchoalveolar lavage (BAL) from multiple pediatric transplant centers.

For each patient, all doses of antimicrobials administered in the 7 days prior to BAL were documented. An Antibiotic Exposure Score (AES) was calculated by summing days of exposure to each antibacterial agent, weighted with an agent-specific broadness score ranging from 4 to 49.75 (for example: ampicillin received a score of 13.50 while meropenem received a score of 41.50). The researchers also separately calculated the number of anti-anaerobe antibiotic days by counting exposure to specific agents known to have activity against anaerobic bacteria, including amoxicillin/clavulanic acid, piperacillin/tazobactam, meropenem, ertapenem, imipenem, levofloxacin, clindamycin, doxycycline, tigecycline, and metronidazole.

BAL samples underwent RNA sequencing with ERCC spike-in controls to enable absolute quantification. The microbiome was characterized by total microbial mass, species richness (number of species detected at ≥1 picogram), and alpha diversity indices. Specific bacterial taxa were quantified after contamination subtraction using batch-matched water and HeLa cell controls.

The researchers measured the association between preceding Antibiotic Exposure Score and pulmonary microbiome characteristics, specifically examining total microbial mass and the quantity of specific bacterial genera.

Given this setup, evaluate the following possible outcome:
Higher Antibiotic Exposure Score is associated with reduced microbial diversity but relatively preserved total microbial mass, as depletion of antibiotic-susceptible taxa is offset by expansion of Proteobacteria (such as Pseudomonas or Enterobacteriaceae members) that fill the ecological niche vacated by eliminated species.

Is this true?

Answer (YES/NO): NO